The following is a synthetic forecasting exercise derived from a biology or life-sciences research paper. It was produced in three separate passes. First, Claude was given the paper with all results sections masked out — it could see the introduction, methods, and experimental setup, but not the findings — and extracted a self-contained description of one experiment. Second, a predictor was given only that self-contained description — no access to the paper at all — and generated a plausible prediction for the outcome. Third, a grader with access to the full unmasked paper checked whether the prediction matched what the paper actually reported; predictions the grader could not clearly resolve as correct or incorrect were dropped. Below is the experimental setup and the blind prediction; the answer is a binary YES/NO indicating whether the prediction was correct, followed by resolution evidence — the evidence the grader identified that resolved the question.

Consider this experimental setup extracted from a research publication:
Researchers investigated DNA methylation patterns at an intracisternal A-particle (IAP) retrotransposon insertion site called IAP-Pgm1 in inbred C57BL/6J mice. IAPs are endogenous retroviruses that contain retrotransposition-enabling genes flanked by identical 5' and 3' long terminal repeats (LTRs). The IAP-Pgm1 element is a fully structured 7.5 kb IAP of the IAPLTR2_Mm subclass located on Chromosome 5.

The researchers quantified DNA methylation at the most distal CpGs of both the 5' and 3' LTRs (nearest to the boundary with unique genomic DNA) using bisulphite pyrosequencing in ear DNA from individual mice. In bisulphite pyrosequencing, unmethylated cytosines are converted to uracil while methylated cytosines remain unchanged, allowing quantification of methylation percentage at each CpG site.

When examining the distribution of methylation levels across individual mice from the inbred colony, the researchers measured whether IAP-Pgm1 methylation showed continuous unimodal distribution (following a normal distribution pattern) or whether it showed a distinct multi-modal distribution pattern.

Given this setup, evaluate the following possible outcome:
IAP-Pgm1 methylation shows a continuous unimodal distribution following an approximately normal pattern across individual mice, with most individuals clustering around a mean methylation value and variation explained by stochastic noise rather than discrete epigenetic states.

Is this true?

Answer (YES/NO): NO